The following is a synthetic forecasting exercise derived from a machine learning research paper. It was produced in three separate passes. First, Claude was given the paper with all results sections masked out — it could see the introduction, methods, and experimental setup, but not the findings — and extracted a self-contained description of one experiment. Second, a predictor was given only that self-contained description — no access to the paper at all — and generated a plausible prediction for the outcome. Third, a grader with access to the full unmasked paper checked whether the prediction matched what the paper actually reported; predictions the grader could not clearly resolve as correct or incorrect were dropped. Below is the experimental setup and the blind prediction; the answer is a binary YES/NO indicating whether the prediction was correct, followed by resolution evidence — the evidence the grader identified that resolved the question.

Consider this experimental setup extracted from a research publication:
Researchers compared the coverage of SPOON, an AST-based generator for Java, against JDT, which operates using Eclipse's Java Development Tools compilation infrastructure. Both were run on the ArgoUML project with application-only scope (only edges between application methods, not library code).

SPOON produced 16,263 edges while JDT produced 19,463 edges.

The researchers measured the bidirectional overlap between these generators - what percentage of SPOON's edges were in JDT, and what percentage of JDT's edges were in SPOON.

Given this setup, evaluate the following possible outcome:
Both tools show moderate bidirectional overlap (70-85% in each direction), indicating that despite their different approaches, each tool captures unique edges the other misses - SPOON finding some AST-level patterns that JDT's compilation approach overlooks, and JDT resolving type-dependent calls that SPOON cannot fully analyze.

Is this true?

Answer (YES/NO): NO